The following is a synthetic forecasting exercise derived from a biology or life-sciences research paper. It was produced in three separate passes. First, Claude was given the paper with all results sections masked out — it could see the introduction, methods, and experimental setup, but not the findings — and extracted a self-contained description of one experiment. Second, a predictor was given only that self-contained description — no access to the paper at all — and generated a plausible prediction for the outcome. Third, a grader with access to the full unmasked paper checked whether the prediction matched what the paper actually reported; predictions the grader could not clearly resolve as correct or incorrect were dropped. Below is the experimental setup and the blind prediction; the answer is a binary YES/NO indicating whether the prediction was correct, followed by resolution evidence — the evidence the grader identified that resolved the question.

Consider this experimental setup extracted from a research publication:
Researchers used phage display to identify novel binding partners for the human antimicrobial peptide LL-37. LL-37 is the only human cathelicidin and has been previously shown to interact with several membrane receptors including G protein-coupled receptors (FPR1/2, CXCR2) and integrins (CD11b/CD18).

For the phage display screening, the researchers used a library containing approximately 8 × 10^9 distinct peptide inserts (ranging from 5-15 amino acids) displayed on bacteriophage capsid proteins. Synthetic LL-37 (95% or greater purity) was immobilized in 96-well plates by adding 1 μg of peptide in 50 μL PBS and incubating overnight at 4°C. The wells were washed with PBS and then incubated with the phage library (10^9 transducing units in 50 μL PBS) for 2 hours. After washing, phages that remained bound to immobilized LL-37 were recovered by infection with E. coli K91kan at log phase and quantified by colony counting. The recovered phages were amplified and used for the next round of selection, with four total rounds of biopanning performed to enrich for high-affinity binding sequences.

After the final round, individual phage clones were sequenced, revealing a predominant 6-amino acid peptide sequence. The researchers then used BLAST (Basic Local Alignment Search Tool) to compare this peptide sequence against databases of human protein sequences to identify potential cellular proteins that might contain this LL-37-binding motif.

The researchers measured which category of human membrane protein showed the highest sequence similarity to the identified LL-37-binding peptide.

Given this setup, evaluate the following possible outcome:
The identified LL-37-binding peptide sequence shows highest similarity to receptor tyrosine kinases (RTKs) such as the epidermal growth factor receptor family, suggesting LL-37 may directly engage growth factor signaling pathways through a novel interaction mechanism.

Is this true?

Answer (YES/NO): NO